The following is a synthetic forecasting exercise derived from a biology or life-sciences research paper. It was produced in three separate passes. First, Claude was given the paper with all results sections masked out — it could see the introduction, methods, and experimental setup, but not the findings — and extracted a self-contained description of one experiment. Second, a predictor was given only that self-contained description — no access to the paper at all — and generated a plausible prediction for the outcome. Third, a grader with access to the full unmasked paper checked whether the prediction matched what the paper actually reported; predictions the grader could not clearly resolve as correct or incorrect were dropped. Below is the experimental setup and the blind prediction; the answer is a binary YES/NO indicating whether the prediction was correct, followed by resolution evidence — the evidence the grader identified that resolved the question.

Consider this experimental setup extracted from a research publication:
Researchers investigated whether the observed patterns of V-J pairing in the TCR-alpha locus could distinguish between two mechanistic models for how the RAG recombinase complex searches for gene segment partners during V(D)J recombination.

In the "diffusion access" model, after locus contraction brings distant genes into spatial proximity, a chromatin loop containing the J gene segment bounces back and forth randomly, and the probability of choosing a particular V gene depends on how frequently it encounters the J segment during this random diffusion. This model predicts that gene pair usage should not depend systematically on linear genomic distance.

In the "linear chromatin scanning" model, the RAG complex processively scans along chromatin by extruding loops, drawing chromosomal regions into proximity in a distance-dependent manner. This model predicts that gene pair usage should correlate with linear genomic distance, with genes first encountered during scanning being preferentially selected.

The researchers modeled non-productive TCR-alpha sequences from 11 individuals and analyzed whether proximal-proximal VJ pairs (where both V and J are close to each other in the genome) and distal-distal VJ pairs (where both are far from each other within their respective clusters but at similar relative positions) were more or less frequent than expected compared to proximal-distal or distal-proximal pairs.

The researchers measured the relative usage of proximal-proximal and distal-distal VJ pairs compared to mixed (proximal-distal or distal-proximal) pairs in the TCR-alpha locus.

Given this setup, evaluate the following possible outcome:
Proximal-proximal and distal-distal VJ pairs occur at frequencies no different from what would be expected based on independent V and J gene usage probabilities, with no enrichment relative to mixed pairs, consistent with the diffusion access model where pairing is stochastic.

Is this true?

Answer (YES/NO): NO